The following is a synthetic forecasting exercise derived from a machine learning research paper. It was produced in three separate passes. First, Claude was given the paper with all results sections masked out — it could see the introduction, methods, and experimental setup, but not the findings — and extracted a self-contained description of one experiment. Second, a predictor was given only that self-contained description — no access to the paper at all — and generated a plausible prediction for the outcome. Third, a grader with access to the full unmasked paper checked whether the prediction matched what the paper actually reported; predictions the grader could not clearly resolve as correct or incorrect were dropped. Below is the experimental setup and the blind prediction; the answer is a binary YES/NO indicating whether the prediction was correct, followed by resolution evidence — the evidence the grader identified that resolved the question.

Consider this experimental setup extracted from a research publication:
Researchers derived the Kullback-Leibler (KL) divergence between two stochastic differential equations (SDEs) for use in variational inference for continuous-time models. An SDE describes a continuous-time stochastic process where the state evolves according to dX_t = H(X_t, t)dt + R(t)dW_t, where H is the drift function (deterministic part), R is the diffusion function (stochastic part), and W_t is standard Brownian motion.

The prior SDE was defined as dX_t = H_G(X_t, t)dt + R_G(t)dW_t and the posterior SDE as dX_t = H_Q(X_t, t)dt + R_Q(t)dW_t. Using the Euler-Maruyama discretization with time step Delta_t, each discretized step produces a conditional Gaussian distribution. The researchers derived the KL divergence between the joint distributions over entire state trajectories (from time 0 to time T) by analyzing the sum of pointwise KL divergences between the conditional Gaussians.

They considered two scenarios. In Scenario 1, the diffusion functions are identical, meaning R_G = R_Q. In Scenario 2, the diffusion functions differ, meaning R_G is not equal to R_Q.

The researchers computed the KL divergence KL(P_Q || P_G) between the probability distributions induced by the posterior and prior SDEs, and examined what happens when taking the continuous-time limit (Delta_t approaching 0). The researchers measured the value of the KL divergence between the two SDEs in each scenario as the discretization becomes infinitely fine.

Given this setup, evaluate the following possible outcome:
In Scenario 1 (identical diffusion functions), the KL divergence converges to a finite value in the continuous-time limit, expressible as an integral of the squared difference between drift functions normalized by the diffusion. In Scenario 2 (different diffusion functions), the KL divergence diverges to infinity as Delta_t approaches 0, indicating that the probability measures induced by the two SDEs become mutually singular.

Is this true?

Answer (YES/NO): YES